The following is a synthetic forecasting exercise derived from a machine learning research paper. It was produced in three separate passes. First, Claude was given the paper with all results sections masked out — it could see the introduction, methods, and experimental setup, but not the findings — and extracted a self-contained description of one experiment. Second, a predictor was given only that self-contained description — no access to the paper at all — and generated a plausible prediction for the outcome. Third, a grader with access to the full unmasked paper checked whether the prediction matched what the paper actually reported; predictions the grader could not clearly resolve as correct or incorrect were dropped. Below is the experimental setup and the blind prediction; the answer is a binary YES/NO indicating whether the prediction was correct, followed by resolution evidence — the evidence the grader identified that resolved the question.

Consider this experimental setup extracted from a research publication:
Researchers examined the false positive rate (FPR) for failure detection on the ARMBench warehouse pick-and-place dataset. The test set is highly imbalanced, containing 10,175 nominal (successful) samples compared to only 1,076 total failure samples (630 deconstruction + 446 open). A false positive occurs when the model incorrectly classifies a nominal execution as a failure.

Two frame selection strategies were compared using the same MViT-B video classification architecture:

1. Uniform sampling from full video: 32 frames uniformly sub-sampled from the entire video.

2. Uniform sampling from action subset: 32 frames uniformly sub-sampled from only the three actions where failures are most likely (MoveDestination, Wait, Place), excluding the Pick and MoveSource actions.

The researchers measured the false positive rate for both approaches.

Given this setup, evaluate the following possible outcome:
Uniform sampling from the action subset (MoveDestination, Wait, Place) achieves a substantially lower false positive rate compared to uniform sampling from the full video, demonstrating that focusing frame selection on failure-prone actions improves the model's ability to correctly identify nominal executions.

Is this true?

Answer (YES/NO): NO